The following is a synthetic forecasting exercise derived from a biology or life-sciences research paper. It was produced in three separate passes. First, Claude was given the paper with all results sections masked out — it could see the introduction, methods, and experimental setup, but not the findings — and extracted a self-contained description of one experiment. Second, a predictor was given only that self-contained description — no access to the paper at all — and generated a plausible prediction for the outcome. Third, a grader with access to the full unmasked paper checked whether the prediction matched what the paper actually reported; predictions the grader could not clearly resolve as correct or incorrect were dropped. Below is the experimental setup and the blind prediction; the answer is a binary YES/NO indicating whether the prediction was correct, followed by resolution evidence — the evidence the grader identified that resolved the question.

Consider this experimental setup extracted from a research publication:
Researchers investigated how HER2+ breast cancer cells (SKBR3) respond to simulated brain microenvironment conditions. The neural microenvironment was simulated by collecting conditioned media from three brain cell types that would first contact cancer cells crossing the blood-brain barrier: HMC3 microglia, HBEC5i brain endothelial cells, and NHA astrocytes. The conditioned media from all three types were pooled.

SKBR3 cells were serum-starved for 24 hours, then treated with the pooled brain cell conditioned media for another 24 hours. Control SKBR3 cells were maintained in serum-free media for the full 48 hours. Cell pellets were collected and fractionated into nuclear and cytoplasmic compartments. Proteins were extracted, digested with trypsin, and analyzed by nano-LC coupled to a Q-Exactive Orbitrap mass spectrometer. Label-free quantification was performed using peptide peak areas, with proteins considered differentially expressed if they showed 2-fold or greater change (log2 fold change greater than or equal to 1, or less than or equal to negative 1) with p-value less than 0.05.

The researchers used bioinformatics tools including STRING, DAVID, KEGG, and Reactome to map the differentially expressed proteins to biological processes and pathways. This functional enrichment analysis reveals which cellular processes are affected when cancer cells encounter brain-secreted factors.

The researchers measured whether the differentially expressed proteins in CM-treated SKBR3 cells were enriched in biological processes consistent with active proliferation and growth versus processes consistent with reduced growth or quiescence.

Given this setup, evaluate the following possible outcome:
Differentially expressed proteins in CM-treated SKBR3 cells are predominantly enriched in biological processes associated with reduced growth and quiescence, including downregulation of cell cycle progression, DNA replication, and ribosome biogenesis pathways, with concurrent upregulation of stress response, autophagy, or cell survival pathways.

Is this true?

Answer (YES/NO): YES